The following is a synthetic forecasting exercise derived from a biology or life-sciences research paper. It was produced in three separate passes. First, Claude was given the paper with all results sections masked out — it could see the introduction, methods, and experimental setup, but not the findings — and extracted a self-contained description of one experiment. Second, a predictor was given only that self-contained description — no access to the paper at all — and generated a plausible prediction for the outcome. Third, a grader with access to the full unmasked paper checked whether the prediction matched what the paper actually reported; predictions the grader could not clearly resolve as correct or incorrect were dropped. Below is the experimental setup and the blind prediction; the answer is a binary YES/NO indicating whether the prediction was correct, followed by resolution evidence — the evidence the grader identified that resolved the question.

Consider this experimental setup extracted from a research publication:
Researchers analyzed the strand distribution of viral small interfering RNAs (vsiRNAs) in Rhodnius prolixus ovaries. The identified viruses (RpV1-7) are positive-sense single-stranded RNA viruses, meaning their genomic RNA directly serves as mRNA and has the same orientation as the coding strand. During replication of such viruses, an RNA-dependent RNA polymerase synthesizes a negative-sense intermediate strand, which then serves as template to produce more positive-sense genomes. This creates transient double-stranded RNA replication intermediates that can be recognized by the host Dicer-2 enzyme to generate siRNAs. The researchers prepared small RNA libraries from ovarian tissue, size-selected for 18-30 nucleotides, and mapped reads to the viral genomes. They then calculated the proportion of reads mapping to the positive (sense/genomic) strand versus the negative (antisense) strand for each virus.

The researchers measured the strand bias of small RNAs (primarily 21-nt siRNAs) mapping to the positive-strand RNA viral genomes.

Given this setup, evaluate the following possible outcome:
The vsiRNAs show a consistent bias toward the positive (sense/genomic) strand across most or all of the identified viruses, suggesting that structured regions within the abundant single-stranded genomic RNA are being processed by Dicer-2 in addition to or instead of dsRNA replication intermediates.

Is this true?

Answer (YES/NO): NO